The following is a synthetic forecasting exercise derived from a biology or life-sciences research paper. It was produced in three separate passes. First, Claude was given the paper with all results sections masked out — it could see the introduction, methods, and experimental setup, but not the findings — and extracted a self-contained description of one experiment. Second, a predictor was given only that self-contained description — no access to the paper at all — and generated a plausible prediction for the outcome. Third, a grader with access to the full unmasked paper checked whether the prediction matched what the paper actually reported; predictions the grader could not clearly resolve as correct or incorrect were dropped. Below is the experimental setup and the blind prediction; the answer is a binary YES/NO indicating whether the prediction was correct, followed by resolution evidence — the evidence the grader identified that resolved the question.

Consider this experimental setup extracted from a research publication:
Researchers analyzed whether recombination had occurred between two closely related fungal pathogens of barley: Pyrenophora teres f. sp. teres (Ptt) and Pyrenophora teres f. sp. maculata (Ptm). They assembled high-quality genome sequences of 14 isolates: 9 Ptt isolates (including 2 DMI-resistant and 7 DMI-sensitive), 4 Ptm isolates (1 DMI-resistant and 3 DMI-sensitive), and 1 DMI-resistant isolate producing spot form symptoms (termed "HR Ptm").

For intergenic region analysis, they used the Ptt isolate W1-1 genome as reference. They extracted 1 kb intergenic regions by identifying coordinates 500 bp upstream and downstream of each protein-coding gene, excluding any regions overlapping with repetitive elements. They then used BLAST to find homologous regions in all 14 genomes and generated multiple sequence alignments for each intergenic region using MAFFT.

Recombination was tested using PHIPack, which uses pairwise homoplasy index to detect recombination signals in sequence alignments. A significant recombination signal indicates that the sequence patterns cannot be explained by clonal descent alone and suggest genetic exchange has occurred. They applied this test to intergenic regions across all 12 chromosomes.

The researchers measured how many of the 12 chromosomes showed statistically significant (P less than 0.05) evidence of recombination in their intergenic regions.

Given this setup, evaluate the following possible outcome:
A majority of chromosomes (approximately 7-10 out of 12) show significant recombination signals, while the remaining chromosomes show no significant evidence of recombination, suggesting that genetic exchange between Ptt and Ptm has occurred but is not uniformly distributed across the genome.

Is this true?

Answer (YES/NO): NO